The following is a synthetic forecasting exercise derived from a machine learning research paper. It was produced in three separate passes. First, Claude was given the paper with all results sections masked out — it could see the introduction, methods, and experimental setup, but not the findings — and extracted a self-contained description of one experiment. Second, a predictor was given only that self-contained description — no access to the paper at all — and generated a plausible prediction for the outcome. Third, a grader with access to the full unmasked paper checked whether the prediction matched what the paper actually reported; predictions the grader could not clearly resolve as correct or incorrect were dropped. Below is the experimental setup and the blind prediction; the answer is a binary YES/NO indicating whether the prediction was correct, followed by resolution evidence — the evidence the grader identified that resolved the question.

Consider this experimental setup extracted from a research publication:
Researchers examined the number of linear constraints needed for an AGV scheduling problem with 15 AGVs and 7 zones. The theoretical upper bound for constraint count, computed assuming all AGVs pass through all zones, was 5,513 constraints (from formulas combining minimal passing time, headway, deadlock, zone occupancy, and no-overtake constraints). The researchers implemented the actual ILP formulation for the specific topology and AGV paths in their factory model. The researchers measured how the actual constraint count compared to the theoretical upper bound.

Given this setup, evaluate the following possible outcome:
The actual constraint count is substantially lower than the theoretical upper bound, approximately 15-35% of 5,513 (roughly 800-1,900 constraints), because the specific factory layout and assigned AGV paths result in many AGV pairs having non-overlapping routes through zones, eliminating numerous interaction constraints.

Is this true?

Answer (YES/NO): YES